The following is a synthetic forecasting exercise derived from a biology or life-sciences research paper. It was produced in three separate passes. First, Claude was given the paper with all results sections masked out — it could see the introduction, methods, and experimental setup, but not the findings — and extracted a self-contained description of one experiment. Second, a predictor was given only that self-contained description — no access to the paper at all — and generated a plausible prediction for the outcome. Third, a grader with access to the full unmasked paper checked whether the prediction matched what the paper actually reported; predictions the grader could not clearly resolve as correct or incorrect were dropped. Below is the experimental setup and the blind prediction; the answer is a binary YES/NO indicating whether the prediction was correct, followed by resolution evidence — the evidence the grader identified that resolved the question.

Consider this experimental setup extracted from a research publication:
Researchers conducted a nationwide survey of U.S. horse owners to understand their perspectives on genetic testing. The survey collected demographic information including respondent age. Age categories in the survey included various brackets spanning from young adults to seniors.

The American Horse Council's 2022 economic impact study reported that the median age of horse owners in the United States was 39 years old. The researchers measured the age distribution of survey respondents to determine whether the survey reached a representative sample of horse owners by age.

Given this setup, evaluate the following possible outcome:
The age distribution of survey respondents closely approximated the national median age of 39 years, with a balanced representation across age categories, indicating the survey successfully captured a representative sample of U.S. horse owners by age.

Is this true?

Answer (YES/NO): NO